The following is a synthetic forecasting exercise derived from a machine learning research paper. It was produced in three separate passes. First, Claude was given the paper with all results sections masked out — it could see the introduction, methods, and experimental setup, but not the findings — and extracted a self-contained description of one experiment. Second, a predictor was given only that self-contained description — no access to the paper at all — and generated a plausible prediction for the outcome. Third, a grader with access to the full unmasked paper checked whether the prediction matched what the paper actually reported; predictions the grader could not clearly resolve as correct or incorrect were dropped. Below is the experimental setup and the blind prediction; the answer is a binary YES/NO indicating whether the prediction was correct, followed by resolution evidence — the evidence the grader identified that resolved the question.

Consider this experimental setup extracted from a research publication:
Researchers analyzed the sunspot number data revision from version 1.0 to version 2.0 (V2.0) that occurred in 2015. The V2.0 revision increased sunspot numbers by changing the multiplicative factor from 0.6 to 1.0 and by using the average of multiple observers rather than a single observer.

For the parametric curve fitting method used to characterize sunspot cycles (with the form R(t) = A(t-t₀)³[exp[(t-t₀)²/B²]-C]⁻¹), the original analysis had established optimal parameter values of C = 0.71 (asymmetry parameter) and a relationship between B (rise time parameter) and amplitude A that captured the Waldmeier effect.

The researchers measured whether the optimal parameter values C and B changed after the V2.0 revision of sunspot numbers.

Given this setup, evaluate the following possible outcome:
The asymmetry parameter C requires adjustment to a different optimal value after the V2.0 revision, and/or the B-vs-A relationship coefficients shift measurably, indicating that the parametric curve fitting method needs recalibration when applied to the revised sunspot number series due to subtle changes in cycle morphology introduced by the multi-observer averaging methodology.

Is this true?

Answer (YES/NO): YES